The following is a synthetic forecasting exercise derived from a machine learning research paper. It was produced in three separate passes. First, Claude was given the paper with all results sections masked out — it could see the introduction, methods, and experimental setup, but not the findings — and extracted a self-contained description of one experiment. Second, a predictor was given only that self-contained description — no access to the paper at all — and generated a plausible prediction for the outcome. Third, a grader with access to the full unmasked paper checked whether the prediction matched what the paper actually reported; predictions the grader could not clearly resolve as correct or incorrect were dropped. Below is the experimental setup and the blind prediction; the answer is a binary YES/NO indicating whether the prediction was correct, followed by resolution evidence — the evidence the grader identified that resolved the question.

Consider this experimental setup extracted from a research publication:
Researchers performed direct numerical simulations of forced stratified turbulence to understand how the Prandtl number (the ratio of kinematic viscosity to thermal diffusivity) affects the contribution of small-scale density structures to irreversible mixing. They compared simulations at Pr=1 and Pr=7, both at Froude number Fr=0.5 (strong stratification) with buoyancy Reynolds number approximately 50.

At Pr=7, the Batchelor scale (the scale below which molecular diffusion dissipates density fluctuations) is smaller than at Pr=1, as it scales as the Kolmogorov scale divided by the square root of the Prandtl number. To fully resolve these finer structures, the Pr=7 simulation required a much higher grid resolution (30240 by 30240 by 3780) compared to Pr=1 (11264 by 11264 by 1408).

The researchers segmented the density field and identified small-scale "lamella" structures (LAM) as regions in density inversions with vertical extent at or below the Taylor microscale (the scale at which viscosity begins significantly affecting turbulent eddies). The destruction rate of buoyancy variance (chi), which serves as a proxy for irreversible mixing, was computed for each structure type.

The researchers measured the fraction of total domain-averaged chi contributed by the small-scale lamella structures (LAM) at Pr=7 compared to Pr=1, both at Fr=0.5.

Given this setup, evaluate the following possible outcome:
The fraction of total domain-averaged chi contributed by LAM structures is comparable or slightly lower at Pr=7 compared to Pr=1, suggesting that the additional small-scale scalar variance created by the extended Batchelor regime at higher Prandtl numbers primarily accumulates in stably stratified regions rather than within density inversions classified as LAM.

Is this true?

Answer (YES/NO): NO